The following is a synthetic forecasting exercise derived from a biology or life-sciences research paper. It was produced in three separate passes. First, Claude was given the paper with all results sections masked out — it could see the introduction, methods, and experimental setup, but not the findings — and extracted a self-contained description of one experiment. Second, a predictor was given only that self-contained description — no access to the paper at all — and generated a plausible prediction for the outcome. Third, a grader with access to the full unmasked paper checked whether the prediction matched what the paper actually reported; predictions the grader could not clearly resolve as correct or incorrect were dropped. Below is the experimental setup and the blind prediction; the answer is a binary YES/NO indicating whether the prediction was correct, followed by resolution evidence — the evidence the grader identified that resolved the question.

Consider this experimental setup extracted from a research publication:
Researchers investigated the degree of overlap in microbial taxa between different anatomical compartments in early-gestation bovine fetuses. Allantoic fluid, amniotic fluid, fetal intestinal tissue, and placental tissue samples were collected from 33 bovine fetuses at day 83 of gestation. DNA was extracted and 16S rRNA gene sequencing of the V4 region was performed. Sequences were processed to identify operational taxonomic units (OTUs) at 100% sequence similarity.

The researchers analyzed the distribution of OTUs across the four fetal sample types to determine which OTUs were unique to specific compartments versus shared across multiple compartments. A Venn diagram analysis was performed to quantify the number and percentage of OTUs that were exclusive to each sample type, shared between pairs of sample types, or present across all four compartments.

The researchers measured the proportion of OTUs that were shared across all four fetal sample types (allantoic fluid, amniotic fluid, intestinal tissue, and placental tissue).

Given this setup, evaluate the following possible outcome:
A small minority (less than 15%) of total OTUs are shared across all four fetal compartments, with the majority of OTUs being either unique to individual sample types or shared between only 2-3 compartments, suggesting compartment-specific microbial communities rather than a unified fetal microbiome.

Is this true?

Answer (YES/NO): YES